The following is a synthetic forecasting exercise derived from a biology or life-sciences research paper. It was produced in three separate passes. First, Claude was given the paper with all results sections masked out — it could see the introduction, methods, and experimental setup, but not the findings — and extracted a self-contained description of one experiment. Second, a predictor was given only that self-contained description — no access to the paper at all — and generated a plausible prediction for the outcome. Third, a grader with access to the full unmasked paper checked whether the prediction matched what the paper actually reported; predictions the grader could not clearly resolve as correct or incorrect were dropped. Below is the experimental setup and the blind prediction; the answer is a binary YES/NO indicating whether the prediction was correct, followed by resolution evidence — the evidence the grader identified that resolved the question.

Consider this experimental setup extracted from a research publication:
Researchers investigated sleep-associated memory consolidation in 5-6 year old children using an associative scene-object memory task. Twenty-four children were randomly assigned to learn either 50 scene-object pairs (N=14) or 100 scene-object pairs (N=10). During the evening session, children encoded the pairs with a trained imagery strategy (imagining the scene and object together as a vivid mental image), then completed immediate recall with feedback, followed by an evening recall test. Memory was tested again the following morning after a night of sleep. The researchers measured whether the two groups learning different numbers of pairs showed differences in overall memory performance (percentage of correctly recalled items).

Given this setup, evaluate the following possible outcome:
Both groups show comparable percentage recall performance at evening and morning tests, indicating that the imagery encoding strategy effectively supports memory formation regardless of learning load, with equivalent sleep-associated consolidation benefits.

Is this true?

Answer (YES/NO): YES